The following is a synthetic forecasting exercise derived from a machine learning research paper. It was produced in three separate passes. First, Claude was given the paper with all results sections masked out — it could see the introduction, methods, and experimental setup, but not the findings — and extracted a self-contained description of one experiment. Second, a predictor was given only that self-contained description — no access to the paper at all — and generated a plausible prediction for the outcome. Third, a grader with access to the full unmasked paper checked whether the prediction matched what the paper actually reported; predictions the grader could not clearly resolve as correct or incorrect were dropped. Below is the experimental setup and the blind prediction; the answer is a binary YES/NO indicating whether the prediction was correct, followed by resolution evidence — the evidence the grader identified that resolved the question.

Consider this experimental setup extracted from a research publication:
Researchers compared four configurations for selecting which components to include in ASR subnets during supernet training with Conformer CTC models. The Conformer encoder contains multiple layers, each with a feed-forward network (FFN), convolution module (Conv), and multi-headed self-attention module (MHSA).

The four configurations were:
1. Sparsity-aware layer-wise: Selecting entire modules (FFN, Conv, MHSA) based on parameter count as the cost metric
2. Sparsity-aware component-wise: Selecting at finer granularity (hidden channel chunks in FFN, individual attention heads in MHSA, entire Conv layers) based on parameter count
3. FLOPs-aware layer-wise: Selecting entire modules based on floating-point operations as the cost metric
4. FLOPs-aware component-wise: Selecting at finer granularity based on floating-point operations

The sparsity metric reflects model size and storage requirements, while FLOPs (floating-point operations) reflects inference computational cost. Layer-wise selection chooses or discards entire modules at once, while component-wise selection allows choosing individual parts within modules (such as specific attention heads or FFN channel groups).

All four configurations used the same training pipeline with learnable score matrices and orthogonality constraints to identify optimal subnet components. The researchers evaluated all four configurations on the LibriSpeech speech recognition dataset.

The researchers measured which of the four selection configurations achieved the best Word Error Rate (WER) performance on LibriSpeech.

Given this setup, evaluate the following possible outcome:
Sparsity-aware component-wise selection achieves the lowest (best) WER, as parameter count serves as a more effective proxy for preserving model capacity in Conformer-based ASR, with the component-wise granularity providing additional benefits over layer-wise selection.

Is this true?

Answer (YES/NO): NO